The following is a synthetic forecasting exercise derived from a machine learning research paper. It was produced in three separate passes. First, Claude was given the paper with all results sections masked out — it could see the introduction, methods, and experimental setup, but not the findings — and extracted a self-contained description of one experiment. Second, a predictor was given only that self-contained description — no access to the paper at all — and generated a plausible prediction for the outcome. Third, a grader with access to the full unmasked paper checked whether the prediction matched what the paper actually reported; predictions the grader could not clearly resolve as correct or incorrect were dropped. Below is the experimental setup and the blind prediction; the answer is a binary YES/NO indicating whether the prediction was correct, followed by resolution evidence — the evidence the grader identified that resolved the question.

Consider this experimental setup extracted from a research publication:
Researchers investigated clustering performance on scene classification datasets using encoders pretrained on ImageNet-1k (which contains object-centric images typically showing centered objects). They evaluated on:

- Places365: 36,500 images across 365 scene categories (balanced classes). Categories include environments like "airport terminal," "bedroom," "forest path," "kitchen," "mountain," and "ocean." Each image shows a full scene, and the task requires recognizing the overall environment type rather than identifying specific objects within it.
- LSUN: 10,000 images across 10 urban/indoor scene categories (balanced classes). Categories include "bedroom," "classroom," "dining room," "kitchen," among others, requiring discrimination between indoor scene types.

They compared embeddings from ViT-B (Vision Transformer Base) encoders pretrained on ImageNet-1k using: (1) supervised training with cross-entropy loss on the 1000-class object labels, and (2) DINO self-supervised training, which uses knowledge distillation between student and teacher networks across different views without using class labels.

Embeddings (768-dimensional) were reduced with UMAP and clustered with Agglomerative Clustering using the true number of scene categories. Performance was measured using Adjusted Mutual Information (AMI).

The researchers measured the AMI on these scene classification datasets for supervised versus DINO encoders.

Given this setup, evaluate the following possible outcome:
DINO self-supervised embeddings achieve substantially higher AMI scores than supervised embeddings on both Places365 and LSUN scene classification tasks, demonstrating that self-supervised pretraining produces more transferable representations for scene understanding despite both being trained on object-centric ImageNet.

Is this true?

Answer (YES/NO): NO